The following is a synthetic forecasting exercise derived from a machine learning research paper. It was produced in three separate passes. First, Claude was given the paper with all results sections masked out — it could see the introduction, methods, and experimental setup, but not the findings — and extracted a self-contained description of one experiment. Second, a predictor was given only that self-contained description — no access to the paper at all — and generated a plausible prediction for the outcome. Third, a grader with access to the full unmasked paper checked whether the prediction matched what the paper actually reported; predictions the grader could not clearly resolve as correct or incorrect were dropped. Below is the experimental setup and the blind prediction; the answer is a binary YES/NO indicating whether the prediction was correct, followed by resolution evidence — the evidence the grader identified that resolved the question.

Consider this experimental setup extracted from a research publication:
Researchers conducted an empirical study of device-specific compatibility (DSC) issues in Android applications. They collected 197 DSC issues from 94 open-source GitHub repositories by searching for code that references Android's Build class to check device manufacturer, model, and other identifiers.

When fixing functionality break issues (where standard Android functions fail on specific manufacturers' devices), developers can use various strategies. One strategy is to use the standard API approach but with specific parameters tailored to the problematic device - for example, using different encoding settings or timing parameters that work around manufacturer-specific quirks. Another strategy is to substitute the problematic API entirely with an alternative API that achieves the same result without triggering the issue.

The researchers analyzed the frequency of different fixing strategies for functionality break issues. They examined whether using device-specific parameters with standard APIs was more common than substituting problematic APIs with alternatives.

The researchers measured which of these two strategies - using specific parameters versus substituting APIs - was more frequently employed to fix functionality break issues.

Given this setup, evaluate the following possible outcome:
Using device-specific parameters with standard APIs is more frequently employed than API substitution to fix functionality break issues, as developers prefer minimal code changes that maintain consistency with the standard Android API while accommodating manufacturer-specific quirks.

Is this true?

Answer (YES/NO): YES